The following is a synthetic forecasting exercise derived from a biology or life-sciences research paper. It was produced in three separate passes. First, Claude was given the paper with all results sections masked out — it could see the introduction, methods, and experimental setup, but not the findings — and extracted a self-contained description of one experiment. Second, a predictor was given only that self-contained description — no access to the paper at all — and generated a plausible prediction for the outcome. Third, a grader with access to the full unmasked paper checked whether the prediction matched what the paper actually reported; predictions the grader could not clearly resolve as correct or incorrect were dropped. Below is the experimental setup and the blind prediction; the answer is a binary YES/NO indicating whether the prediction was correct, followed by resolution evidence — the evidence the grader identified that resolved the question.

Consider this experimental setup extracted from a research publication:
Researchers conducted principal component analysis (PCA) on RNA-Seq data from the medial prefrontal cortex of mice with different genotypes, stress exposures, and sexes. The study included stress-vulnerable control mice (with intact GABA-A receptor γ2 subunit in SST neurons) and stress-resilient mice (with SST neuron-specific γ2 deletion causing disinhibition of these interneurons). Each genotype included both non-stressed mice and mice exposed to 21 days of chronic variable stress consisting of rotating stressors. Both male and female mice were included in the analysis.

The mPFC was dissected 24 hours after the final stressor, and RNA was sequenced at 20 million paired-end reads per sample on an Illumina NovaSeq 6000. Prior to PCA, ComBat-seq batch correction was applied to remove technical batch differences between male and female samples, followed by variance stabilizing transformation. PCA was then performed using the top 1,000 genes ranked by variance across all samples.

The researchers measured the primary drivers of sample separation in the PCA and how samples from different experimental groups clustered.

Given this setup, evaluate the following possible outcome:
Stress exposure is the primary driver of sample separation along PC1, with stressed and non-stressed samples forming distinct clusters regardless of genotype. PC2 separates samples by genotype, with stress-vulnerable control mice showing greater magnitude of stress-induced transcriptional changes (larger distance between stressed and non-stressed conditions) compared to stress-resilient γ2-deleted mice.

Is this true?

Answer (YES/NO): NO